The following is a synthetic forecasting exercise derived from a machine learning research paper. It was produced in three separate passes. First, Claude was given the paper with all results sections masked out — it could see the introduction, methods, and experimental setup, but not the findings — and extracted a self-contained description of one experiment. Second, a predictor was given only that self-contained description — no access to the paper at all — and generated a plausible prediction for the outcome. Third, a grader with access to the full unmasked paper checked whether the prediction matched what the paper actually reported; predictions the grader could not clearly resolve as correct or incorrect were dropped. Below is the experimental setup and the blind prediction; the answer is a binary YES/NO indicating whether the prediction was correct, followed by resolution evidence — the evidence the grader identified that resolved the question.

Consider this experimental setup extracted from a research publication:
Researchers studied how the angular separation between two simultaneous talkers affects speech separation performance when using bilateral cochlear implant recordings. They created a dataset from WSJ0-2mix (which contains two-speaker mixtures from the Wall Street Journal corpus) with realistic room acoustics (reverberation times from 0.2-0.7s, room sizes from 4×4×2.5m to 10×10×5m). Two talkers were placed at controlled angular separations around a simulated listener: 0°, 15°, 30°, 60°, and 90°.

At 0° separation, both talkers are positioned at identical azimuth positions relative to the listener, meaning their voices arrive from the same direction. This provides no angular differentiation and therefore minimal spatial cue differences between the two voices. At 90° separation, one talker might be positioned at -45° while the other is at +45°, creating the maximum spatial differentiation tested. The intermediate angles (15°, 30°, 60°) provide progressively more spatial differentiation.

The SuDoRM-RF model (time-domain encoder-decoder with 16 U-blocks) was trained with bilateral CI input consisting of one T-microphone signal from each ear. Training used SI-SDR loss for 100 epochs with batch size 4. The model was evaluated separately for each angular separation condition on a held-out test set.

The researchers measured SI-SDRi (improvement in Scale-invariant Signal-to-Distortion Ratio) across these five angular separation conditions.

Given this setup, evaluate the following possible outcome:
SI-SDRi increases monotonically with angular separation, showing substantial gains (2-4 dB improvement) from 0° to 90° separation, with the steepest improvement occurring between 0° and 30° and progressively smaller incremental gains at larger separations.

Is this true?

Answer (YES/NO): NO